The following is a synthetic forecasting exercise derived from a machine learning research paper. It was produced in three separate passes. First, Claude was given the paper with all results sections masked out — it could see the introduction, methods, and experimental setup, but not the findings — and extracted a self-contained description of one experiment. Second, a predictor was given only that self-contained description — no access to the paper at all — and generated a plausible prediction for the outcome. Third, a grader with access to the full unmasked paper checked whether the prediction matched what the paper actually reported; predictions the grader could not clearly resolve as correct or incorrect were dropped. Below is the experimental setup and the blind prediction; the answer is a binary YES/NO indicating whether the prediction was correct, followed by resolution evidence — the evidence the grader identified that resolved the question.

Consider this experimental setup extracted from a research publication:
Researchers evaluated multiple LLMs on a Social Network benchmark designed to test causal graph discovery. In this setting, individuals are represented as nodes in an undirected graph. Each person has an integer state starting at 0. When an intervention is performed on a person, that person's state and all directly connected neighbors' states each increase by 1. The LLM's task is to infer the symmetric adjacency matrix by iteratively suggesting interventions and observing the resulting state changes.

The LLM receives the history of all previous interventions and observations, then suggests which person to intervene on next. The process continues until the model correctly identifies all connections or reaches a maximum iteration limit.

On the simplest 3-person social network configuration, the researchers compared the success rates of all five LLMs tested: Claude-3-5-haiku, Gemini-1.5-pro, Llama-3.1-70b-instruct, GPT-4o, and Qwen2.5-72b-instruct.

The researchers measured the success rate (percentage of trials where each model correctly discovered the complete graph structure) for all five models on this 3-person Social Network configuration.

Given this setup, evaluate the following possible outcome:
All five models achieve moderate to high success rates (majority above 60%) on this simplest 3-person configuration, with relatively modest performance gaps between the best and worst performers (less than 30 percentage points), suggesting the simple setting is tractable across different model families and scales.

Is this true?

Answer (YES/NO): NO